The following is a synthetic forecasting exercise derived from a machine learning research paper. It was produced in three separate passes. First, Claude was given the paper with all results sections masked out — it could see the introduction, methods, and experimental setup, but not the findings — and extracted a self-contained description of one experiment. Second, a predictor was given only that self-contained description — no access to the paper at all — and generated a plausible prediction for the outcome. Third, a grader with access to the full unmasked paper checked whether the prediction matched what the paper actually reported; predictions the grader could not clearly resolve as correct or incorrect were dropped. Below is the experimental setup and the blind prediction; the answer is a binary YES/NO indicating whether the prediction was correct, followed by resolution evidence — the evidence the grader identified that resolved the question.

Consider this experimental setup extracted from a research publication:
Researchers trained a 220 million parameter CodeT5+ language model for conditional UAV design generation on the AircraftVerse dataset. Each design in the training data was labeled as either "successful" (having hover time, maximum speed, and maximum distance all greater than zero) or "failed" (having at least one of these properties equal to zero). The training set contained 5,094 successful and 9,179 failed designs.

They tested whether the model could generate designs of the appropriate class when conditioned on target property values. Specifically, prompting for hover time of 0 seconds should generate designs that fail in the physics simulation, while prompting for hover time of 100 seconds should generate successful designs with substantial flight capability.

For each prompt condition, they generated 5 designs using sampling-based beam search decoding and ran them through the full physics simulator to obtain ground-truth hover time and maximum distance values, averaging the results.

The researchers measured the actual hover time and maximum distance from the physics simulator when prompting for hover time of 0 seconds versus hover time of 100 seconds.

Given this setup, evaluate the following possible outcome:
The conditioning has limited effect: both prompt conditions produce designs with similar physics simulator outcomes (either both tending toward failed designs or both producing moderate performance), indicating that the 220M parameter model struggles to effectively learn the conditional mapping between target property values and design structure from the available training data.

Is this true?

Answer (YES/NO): NO